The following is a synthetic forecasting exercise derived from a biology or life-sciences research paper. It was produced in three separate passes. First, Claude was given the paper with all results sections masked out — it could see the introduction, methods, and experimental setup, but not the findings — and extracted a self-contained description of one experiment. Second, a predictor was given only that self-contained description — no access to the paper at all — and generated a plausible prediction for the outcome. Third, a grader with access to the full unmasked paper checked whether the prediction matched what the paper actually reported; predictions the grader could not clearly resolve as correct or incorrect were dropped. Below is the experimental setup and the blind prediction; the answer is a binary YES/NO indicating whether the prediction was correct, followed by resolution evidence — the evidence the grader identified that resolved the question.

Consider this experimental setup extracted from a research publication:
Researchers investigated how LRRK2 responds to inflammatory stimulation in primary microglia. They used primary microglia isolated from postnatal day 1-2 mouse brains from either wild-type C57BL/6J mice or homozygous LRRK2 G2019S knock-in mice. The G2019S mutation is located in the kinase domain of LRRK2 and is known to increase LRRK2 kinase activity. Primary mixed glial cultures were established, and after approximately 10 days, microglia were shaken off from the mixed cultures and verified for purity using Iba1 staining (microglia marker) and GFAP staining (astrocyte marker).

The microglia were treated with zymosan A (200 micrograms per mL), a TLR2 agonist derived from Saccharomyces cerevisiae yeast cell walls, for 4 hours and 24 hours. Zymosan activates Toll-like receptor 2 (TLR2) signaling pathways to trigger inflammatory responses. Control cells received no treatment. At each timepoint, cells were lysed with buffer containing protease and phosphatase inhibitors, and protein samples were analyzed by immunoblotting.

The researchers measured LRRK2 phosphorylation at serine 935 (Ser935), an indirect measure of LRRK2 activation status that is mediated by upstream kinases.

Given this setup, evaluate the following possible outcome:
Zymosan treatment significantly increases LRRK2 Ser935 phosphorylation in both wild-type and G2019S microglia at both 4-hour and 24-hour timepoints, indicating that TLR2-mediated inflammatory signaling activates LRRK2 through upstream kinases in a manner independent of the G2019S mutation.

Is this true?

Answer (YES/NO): YES